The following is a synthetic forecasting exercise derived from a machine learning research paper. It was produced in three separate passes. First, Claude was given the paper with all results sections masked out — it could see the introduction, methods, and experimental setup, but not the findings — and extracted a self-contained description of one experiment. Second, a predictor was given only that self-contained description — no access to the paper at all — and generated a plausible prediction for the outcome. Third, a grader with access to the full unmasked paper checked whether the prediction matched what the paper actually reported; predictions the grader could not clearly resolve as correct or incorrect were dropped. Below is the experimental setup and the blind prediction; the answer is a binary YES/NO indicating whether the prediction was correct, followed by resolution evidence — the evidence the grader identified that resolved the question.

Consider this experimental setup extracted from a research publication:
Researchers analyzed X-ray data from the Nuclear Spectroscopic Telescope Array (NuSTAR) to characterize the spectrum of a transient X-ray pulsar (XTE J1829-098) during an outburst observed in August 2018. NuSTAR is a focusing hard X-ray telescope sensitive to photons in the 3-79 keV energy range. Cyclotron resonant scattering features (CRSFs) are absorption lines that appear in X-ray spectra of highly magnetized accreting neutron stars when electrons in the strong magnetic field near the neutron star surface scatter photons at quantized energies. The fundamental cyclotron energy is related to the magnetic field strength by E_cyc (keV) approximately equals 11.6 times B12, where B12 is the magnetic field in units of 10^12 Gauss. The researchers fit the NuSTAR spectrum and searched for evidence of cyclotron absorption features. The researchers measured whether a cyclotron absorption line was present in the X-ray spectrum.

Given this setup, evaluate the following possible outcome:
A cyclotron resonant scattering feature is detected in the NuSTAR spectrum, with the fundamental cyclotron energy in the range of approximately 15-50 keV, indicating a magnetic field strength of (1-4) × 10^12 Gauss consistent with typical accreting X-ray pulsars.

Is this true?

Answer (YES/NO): YES